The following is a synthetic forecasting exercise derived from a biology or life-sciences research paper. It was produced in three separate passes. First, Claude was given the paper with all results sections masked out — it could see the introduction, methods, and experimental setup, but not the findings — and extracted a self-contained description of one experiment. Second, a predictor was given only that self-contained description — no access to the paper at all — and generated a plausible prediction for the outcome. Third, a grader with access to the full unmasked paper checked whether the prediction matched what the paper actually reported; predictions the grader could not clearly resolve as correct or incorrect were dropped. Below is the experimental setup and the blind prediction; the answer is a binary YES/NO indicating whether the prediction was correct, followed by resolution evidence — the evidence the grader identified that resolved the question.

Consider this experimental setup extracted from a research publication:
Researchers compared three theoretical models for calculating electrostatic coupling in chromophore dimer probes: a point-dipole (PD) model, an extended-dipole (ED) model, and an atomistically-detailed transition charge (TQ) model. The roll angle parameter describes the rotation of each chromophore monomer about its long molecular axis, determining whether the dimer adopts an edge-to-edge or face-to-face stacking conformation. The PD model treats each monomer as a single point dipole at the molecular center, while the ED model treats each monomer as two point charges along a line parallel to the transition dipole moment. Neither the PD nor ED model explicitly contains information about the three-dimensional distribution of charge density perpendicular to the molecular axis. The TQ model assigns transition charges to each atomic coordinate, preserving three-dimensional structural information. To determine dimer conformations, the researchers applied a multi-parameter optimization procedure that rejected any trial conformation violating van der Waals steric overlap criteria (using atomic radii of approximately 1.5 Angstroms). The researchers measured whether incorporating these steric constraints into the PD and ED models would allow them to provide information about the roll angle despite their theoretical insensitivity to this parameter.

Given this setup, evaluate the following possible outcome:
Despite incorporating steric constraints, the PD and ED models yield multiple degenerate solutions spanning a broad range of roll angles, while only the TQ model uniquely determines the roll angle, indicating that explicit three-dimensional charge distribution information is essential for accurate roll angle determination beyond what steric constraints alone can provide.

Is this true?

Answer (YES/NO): NO